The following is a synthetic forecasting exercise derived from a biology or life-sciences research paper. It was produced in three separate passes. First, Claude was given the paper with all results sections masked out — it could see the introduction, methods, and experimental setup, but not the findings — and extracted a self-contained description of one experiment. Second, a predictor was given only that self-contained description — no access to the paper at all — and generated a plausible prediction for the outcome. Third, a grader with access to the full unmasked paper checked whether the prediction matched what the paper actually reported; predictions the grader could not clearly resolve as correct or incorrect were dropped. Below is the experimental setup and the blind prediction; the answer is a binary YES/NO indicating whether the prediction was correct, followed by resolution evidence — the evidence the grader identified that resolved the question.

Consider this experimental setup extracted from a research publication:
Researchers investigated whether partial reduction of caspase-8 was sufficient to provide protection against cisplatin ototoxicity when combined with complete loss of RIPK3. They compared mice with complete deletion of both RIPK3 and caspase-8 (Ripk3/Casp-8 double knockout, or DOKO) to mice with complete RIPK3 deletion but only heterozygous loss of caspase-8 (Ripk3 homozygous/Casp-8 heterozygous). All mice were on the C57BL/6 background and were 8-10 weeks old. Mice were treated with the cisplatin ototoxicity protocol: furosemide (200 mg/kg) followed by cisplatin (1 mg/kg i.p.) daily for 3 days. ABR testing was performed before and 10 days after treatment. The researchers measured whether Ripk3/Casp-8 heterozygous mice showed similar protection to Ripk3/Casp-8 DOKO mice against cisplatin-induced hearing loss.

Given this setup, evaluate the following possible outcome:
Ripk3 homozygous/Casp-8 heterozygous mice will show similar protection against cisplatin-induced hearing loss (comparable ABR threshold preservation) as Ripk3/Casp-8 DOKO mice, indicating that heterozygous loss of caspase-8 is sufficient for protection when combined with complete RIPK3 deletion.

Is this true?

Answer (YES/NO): YES